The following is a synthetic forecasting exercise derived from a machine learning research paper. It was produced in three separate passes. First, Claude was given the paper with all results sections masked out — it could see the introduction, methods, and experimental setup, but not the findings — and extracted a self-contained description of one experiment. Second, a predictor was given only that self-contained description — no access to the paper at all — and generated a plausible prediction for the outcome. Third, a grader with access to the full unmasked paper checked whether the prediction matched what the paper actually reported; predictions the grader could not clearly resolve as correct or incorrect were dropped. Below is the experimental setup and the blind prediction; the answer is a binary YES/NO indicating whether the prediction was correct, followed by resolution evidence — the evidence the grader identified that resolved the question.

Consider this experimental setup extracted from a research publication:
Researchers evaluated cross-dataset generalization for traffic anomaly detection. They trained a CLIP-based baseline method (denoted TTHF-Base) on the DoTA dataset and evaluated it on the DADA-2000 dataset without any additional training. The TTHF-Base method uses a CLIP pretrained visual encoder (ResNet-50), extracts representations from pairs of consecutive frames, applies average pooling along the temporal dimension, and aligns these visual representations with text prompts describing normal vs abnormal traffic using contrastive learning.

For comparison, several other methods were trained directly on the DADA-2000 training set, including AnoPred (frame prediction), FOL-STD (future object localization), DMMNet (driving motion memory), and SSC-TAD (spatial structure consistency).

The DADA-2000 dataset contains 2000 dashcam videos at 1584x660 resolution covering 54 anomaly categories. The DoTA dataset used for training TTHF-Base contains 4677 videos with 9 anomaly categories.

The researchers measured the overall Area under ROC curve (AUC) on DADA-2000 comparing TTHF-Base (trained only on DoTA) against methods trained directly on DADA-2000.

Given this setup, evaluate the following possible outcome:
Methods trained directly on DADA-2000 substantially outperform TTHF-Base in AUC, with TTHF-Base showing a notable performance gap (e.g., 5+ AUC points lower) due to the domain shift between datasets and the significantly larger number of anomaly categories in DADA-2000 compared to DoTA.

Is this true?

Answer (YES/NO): NO